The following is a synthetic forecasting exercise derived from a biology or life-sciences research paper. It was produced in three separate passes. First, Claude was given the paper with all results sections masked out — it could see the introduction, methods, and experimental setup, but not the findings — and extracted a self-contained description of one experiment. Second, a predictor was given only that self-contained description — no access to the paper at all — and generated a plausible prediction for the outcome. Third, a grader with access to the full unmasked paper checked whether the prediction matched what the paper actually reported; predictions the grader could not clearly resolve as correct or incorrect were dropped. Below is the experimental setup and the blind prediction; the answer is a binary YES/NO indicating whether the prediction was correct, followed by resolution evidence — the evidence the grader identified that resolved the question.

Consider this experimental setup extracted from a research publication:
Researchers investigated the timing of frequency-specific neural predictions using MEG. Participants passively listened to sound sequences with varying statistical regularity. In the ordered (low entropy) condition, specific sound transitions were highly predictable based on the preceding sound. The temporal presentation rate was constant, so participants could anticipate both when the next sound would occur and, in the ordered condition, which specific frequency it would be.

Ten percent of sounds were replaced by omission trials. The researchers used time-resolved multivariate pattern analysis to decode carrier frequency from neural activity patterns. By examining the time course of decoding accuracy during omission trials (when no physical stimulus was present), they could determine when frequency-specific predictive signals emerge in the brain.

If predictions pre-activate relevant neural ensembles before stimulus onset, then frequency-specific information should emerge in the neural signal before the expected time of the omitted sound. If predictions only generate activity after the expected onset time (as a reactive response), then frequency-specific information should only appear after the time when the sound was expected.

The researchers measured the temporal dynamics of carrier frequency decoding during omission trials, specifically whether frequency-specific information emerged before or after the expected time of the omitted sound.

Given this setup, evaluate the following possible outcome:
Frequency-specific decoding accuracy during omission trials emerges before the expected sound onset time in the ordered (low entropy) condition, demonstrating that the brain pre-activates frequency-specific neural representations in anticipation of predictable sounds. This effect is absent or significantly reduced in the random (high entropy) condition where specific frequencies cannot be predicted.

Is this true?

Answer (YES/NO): NO